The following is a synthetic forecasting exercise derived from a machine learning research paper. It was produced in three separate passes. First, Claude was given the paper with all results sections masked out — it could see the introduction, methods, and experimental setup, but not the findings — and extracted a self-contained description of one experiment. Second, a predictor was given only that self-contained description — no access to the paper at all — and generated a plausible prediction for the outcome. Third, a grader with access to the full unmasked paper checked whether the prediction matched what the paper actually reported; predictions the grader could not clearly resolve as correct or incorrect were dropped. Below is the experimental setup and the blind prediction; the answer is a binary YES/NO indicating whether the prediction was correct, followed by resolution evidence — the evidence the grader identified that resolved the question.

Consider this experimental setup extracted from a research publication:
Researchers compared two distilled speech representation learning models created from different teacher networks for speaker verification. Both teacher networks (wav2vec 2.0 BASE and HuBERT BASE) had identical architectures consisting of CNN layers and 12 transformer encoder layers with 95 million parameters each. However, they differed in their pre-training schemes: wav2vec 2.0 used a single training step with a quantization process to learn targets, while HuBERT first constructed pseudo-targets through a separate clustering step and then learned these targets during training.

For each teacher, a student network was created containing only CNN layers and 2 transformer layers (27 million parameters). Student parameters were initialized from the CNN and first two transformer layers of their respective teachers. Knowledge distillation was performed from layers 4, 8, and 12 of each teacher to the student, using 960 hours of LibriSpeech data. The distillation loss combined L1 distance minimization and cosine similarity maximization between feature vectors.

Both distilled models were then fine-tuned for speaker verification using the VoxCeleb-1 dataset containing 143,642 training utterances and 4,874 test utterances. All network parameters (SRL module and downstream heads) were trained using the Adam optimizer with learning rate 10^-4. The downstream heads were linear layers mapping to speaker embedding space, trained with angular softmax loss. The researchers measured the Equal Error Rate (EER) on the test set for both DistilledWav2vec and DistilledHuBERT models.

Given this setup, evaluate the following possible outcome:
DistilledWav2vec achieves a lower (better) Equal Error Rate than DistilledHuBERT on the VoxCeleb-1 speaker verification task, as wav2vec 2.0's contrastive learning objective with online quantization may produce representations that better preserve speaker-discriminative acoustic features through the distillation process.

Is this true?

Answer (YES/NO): NO